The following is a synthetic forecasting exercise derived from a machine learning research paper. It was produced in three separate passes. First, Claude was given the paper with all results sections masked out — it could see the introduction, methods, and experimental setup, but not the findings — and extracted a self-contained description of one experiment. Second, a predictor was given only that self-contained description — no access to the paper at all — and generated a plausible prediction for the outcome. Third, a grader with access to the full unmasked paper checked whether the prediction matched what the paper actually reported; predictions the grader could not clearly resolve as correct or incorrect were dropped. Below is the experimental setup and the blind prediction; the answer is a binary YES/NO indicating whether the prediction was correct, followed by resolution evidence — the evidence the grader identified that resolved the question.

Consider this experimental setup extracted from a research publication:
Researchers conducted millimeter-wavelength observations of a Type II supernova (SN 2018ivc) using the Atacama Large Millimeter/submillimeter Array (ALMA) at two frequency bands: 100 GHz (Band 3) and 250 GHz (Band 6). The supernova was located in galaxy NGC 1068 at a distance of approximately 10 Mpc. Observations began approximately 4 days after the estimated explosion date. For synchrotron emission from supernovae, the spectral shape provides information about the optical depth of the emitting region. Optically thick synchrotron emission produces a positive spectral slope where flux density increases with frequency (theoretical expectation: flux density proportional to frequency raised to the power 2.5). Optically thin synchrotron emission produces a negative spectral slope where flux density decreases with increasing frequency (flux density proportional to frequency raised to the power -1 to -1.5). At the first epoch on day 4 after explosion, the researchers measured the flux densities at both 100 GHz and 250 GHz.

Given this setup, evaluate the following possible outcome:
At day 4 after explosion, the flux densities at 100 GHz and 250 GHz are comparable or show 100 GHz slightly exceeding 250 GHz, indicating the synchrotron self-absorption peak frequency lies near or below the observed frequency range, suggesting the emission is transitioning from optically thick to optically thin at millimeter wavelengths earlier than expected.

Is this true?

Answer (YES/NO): YES